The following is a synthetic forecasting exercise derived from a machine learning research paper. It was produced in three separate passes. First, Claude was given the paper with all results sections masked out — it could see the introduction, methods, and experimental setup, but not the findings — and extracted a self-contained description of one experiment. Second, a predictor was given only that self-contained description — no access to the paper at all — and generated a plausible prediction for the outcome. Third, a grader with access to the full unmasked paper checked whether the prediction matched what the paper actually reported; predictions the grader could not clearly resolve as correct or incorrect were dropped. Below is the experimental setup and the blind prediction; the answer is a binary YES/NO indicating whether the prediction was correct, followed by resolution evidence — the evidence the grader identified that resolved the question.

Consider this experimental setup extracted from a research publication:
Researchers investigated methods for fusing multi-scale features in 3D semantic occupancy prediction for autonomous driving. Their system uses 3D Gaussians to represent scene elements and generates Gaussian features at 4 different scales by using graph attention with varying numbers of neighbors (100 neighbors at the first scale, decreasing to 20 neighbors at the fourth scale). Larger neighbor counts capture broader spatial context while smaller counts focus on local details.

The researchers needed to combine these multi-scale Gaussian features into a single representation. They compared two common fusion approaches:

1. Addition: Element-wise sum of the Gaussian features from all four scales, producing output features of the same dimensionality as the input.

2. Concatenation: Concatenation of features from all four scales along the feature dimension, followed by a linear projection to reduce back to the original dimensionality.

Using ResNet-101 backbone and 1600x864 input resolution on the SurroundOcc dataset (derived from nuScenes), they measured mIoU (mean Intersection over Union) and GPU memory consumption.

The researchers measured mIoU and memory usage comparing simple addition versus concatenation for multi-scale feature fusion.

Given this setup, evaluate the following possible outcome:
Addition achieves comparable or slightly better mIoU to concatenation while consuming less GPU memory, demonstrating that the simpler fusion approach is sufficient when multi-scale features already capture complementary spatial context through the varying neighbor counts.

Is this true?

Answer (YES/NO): YES